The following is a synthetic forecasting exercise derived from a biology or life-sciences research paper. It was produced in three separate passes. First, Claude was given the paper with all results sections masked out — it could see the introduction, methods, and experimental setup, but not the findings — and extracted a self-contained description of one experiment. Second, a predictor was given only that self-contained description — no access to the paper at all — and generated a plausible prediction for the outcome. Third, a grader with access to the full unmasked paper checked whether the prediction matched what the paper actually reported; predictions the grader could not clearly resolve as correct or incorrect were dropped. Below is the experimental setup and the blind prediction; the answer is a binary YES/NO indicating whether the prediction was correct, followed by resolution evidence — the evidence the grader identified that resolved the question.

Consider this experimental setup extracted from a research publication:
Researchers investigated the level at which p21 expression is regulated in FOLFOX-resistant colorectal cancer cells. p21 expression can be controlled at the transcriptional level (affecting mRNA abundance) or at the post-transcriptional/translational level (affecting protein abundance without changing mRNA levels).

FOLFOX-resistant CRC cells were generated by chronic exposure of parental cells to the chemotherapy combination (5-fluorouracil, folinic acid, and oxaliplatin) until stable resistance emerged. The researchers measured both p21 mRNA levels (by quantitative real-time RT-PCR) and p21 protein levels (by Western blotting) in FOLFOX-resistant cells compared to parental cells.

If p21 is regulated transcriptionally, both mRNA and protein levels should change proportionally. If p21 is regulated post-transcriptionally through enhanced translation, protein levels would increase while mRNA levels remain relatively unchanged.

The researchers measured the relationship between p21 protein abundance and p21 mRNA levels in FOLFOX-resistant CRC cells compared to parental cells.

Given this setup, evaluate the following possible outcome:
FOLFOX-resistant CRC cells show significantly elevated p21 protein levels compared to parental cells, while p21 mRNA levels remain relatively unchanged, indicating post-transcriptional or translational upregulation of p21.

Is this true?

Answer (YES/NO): NO